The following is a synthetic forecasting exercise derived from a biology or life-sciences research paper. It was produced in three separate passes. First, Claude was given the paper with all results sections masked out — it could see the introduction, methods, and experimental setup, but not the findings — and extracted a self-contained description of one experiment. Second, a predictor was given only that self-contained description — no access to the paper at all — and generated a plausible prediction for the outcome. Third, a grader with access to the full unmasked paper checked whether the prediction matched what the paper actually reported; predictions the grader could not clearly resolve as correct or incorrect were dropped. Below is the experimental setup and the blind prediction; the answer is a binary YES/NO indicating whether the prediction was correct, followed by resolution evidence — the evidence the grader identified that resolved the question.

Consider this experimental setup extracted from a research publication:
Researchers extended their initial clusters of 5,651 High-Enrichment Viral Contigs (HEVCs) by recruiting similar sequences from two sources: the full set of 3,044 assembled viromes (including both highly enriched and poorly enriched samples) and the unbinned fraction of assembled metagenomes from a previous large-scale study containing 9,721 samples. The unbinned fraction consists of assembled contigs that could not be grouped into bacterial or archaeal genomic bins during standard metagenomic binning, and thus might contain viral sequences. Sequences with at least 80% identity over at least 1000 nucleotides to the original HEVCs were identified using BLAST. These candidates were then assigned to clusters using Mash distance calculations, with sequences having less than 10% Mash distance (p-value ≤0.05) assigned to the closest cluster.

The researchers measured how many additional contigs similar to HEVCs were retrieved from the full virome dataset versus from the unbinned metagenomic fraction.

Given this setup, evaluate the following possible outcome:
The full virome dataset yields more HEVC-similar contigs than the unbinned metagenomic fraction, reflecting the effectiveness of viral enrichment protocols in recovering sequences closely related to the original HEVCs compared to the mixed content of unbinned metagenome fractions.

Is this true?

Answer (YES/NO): NO